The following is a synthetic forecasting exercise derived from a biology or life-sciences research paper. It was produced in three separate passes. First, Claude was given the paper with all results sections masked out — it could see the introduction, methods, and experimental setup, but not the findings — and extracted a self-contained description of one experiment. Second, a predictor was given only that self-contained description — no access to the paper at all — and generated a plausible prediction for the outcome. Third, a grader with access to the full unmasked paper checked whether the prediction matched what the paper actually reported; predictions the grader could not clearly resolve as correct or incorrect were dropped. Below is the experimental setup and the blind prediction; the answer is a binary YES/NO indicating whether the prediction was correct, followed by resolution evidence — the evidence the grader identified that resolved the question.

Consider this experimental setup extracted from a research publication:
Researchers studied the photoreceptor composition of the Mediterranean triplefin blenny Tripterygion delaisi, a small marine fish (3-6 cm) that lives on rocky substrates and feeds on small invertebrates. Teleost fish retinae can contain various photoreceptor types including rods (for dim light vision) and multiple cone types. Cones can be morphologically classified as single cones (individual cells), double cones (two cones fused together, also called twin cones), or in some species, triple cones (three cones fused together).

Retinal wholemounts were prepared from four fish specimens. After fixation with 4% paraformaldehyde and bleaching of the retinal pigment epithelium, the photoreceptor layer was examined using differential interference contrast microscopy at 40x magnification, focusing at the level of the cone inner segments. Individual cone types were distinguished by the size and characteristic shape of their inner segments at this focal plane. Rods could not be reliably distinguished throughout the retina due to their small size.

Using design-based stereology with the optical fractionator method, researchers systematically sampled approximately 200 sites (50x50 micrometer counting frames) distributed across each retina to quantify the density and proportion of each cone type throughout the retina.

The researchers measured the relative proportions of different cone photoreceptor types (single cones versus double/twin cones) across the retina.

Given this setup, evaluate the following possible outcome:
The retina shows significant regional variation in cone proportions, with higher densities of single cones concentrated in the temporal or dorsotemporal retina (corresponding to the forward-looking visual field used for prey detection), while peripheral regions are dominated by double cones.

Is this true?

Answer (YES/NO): NO